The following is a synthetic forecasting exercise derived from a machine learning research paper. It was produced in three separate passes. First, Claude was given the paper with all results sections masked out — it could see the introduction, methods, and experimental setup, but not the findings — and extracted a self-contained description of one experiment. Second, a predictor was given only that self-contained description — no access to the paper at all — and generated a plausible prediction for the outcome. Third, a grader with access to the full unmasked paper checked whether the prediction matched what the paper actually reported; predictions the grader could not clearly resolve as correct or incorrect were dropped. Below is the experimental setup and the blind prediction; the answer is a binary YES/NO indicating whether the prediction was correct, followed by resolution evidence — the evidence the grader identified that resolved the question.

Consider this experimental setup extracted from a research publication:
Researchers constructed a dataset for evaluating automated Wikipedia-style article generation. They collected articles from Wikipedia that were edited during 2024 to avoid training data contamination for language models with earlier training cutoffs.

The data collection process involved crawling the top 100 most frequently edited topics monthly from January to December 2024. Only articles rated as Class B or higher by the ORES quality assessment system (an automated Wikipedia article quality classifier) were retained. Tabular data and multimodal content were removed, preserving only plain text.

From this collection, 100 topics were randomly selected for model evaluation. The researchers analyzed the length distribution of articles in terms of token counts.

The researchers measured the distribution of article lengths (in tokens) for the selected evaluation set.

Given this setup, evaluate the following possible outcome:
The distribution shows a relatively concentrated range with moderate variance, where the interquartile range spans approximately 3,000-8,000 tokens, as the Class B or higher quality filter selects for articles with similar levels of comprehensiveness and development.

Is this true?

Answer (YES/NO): NO